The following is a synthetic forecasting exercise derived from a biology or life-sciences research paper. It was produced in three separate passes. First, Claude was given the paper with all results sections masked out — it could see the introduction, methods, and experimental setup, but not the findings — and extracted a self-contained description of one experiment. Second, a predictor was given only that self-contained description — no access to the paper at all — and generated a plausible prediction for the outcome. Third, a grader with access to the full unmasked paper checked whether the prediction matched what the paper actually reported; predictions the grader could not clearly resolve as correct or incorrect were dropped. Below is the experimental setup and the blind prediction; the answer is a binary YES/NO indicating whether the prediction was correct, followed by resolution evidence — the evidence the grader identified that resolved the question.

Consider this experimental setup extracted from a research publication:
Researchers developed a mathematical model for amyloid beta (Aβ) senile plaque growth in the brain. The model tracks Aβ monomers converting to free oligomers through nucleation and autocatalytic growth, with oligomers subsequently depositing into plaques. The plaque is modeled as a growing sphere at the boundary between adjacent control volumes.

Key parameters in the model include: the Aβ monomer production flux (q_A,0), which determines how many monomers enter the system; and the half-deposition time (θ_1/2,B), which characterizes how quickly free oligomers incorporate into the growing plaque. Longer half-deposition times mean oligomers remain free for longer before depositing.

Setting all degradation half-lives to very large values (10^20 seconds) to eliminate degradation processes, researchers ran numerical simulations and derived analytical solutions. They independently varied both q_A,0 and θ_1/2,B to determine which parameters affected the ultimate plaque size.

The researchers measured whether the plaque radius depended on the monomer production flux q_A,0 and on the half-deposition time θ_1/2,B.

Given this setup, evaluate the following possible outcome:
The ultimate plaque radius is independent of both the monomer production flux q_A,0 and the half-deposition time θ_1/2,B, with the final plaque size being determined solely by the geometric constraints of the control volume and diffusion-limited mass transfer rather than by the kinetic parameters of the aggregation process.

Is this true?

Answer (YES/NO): NO